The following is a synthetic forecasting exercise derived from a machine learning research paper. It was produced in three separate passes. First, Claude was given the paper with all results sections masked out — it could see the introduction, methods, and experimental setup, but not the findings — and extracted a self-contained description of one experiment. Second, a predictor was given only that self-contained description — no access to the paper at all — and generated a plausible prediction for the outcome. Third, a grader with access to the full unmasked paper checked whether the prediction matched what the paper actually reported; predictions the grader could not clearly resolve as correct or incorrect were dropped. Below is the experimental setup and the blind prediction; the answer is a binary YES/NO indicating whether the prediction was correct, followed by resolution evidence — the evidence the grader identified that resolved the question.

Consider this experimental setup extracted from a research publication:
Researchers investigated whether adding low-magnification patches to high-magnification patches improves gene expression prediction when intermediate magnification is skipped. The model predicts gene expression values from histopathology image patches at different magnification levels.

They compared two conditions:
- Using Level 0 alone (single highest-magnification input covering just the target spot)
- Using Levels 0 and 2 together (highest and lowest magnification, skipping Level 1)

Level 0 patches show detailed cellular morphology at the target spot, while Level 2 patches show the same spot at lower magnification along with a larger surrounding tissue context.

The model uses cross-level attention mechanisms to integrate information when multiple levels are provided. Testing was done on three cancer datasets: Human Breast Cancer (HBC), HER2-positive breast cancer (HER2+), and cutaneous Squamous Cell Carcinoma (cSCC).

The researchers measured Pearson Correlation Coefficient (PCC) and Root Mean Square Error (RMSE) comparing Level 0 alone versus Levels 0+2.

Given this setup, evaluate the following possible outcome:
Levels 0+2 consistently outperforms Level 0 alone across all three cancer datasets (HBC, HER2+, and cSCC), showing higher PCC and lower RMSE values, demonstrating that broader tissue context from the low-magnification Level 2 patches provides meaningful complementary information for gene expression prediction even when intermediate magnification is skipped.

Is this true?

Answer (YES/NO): NO